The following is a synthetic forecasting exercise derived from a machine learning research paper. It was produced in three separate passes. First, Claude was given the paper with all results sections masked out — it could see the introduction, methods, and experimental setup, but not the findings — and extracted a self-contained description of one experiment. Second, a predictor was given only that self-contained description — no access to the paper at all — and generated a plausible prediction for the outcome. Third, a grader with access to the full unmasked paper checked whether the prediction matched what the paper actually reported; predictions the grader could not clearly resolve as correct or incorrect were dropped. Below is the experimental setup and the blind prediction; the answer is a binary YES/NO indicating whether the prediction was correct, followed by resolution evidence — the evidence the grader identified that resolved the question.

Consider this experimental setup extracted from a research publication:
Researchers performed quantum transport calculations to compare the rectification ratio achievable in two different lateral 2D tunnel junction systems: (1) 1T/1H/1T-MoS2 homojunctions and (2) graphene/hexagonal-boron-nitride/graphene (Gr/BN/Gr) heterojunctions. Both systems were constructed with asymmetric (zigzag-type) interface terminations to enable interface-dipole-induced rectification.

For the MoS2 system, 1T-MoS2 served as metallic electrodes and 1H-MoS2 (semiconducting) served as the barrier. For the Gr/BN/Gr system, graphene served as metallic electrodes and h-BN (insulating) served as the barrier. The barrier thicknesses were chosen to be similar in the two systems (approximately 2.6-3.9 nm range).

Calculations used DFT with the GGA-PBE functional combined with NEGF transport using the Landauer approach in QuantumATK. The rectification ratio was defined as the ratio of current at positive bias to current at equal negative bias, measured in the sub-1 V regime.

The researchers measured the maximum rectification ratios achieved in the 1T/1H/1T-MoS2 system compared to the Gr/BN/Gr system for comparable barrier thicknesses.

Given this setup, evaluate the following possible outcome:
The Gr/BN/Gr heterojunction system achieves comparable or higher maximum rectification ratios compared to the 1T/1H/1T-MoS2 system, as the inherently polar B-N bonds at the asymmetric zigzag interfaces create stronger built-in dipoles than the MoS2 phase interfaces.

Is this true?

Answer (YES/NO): NO